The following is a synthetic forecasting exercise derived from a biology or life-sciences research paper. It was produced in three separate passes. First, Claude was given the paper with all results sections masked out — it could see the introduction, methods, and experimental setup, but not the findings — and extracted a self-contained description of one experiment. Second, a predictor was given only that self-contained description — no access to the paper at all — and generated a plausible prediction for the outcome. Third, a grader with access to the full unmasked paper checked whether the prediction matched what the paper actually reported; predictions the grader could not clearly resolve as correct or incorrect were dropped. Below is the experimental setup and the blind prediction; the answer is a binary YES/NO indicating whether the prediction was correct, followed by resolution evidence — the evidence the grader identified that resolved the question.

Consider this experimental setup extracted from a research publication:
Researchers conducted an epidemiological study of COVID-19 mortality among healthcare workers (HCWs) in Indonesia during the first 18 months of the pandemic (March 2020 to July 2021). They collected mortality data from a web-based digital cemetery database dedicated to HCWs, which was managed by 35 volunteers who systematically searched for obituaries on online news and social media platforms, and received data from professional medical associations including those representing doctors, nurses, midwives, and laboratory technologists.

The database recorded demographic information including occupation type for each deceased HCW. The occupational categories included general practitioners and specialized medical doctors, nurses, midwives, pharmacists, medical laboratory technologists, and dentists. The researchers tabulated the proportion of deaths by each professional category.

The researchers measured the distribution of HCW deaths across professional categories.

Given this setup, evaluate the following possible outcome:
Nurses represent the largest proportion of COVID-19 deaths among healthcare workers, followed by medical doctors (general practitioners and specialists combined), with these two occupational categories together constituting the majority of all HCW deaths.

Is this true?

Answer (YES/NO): NO